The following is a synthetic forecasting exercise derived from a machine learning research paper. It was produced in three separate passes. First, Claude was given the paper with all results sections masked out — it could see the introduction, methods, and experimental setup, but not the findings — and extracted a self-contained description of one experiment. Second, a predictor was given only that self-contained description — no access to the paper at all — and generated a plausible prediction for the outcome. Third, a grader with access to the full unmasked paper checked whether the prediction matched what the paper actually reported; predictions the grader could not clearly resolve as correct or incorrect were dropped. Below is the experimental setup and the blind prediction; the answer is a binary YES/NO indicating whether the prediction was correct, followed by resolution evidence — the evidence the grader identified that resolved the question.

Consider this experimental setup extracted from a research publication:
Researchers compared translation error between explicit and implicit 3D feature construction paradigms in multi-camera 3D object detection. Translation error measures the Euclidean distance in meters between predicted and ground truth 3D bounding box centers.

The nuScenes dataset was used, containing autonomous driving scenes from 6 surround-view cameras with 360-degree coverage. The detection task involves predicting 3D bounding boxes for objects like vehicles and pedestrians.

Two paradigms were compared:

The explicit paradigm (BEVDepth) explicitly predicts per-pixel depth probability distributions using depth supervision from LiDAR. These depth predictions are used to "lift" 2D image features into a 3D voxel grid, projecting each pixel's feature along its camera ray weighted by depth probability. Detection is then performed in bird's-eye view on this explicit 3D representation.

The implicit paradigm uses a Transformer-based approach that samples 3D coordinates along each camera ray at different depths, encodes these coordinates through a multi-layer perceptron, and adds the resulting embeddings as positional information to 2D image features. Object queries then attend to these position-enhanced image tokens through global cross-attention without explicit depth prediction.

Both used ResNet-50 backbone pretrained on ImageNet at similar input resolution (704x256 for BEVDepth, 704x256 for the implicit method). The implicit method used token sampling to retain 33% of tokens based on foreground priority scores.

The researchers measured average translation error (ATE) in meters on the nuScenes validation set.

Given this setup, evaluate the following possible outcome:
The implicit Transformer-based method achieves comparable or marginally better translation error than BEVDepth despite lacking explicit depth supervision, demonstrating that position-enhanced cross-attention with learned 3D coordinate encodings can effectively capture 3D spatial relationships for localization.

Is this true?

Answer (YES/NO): NO